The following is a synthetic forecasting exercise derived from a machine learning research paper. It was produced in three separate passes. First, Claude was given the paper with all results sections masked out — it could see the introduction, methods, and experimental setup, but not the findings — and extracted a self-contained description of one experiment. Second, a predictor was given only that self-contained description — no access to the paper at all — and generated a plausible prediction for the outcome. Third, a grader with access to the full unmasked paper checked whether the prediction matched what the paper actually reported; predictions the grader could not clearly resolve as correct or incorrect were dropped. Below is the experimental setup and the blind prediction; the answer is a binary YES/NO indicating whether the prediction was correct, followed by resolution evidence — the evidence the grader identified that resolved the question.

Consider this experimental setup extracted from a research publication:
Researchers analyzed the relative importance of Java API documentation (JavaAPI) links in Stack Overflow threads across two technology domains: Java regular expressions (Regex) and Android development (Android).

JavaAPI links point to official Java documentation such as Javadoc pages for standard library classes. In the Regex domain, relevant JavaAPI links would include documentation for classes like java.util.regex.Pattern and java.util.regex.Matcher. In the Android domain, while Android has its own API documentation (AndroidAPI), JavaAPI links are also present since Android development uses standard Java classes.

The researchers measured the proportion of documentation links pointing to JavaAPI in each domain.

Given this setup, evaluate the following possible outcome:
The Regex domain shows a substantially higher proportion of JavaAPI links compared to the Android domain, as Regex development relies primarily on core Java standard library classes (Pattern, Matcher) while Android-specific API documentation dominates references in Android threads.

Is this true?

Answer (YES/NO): YES